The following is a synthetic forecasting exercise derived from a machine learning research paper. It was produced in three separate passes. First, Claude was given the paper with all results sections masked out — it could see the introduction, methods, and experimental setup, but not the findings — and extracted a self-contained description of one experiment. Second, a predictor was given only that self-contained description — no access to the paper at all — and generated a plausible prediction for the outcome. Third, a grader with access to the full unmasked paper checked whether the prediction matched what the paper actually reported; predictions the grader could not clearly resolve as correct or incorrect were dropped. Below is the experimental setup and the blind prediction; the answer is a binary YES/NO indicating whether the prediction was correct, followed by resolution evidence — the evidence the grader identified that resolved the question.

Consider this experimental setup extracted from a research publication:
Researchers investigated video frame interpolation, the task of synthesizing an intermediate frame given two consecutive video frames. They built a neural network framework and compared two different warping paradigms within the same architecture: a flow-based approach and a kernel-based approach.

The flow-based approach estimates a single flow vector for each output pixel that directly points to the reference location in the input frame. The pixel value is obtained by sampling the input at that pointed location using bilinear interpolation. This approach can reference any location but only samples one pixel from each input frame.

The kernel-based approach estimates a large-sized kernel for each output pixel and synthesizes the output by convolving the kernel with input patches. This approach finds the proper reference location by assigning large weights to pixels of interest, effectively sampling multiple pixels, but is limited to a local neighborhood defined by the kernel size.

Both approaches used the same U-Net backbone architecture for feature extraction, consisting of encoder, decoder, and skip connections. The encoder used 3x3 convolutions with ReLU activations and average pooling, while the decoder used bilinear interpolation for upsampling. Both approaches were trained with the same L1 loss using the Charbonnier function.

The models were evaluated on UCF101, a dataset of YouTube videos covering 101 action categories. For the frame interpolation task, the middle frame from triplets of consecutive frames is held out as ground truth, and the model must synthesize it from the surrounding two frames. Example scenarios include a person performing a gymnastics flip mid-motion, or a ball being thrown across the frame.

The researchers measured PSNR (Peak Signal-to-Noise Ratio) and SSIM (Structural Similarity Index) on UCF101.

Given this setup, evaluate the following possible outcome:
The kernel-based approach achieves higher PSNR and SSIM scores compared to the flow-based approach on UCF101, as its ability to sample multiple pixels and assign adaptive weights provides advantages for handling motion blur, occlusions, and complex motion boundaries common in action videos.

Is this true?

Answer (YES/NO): YES